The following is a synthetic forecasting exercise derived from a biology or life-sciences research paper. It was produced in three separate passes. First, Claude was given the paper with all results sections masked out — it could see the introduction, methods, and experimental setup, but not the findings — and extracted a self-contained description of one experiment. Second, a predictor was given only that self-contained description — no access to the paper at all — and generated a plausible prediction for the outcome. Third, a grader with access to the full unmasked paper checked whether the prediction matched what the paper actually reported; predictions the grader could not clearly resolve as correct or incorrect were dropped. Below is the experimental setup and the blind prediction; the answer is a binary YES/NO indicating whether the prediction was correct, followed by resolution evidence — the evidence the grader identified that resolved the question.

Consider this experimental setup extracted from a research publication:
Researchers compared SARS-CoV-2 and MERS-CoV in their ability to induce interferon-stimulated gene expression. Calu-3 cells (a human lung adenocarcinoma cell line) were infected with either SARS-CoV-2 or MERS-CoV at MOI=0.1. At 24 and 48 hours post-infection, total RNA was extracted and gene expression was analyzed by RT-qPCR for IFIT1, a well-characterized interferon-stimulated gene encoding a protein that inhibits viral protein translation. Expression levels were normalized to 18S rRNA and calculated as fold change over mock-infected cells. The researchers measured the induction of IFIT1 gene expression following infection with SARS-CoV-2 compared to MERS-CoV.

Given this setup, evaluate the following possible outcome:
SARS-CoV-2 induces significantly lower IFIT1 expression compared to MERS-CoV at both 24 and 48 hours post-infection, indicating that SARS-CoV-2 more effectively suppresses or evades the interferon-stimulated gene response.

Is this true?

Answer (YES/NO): NO